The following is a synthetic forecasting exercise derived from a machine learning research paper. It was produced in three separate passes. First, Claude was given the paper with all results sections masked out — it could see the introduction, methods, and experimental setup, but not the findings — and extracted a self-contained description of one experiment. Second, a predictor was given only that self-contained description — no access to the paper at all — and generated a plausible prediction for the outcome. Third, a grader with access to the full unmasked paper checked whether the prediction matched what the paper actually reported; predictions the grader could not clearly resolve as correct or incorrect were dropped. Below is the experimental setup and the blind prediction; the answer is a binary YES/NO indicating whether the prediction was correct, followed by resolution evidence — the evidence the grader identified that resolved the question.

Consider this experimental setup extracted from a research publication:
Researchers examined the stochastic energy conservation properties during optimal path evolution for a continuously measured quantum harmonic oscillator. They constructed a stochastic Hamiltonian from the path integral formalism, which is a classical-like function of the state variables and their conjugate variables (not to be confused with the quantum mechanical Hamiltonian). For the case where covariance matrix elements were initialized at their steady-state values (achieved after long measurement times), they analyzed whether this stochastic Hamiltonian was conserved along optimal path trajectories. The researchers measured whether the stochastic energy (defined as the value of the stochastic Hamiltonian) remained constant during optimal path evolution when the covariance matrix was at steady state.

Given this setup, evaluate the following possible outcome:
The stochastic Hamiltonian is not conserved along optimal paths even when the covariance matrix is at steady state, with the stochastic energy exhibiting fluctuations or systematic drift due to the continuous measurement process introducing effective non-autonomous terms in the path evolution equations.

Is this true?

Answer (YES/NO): NO